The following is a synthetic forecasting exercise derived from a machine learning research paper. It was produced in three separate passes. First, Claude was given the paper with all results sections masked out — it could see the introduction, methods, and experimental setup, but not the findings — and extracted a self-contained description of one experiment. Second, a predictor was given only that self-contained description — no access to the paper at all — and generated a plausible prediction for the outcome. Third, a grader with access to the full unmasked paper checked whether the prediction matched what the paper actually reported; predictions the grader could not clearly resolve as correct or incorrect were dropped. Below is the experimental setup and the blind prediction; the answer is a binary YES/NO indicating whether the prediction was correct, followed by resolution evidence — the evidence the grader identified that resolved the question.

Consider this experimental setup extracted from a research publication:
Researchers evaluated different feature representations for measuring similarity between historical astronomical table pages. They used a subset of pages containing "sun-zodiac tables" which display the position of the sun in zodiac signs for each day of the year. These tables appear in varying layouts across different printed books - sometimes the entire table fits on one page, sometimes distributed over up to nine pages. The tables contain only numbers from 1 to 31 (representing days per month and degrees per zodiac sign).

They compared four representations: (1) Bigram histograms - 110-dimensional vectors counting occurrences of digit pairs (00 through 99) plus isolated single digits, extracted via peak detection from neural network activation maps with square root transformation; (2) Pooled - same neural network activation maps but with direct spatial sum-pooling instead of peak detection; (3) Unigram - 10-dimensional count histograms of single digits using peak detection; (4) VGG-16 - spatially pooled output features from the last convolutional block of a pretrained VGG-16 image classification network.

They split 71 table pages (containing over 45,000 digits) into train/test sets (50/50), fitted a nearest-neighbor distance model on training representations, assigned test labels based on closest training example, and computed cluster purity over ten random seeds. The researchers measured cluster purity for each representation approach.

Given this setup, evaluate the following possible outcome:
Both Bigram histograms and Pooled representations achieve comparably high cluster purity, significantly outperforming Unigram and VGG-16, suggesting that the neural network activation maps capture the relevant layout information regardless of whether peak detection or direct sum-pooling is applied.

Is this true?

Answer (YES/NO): NO